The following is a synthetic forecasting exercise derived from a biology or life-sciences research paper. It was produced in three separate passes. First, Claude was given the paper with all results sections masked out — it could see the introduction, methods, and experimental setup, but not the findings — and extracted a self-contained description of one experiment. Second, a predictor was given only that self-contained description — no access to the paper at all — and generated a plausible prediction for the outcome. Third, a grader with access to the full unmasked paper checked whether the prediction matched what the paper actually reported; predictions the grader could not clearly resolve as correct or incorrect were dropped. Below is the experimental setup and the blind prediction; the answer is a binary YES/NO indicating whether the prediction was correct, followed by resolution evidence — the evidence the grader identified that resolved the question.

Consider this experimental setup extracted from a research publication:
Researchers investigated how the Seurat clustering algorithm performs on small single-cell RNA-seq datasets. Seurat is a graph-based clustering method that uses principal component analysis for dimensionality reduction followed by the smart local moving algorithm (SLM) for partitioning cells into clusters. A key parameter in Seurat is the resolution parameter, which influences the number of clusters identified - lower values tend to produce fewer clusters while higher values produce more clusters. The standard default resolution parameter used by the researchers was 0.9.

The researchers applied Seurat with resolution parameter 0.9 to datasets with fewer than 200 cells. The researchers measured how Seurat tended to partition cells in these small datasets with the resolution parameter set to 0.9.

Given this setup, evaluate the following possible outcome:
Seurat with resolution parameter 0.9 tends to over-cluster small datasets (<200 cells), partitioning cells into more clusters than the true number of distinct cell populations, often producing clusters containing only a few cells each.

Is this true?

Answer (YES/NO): NO